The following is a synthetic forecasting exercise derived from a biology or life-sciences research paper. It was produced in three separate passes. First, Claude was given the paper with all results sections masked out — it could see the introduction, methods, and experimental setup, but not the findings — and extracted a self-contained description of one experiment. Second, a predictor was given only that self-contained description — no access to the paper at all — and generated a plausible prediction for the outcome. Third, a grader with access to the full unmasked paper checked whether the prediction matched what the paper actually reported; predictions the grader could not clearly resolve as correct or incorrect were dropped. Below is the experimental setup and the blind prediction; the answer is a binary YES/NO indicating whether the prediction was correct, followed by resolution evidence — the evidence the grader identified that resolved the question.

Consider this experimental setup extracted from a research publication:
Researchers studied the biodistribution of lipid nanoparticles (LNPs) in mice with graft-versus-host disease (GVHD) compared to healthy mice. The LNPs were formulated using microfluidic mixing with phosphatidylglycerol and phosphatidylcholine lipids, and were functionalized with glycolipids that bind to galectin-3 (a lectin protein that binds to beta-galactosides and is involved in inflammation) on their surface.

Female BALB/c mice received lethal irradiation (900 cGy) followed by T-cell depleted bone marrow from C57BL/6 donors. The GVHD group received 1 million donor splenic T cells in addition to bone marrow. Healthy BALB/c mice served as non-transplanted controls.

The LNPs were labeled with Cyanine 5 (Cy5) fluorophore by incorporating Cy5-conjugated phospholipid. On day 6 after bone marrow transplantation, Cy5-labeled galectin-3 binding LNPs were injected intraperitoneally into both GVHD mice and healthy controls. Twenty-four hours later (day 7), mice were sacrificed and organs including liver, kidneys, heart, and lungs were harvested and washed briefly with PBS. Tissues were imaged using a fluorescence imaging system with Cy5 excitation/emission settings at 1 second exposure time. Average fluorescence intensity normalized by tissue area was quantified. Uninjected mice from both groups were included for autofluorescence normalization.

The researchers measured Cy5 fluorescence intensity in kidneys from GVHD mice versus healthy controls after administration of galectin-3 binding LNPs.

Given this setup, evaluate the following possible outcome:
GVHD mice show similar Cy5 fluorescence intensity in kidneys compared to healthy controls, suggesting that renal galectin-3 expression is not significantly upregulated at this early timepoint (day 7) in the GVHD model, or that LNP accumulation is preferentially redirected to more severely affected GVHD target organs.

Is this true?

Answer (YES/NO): NO